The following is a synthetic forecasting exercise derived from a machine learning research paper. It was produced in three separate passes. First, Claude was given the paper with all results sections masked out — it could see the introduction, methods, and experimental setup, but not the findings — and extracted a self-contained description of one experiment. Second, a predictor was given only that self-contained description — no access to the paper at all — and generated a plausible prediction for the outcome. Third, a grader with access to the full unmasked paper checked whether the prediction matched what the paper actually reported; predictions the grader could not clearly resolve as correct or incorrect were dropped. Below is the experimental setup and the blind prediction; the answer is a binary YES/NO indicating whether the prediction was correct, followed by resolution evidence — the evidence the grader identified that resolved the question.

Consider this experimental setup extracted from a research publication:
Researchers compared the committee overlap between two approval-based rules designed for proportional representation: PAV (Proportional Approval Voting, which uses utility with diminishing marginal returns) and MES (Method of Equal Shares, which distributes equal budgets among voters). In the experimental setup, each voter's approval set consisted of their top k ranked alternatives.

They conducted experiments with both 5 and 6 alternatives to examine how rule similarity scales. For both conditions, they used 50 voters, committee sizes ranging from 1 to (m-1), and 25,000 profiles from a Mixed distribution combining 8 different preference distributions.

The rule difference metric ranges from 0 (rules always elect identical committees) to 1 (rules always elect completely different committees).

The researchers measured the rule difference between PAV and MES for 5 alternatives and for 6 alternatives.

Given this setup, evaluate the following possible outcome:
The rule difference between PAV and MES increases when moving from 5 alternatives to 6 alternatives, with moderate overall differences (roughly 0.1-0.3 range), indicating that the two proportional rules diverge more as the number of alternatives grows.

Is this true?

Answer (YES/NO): NO